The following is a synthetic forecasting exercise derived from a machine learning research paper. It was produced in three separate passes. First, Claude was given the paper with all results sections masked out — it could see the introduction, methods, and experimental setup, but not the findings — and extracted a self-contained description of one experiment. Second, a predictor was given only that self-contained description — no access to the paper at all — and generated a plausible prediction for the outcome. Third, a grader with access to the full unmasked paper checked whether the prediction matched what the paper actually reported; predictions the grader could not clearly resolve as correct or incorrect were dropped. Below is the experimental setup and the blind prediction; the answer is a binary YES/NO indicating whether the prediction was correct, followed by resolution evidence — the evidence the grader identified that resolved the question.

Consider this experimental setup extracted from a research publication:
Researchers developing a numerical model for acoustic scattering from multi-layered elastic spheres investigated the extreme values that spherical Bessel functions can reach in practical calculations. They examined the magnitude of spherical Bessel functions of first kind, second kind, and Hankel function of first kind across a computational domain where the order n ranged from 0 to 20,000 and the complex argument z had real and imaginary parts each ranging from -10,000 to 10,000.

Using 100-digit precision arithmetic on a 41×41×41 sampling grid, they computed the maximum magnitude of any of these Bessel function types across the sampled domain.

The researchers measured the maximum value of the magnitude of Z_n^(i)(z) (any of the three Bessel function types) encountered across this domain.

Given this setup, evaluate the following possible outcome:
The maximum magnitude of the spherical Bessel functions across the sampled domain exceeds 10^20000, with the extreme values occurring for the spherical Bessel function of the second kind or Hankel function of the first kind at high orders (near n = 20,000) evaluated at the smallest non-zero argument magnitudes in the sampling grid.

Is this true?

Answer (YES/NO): YES